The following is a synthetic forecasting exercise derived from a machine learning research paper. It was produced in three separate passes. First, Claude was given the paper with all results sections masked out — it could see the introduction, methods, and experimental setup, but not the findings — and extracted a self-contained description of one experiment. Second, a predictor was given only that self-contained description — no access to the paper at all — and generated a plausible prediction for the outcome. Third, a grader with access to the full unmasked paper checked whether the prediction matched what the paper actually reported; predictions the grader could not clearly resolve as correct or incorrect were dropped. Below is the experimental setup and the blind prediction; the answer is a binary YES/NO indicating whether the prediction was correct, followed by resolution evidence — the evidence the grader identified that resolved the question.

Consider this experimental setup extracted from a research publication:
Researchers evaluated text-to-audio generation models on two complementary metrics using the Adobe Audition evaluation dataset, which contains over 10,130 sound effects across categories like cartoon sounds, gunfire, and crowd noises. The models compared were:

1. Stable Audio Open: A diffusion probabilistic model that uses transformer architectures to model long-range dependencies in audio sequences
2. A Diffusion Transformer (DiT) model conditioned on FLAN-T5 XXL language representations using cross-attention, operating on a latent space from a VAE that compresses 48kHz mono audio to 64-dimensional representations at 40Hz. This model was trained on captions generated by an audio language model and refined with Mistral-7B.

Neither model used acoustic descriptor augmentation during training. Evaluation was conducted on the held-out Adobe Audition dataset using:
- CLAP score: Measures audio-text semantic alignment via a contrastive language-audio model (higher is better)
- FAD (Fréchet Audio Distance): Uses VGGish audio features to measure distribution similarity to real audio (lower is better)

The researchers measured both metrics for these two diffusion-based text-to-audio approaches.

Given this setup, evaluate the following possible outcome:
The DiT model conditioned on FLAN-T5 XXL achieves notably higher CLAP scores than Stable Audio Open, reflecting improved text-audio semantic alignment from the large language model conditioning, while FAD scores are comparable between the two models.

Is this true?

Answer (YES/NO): NO